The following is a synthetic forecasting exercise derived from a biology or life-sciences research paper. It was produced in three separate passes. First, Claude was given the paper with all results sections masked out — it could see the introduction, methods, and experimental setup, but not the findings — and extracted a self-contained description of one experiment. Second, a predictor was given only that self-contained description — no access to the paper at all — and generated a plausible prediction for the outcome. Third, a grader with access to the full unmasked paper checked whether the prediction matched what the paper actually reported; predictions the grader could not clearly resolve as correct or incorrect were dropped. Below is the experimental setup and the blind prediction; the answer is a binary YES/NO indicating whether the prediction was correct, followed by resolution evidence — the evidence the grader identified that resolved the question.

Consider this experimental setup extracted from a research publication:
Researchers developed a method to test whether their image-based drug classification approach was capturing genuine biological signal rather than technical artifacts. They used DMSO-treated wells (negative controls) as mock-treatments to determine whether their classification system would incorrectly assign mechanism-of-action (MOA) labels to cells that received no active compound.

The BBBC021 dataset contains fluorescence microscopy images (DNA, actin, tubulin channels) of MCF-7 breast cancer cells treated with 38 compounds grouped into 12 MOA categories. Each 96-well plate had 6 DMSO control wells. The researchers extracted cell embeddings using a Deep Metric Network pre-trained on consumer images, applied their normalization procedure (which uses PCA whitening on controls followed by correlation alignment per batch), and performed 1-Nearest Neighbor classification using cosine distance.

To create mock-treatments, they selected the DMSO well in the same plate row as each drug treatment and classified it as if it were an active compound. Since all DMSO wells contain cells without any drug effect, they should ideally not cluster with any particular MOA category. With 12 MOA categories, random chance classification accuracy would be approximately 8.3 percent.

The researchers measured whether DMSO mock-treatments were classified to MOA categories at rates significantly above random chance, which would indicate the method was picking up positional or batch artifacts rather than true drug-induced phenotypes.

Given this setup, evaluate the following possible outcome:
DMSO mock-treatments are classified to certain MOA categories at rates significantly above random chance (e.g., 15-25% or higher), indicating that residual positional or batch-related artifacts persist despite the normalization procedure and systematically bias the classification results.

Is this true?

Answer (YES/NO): YES